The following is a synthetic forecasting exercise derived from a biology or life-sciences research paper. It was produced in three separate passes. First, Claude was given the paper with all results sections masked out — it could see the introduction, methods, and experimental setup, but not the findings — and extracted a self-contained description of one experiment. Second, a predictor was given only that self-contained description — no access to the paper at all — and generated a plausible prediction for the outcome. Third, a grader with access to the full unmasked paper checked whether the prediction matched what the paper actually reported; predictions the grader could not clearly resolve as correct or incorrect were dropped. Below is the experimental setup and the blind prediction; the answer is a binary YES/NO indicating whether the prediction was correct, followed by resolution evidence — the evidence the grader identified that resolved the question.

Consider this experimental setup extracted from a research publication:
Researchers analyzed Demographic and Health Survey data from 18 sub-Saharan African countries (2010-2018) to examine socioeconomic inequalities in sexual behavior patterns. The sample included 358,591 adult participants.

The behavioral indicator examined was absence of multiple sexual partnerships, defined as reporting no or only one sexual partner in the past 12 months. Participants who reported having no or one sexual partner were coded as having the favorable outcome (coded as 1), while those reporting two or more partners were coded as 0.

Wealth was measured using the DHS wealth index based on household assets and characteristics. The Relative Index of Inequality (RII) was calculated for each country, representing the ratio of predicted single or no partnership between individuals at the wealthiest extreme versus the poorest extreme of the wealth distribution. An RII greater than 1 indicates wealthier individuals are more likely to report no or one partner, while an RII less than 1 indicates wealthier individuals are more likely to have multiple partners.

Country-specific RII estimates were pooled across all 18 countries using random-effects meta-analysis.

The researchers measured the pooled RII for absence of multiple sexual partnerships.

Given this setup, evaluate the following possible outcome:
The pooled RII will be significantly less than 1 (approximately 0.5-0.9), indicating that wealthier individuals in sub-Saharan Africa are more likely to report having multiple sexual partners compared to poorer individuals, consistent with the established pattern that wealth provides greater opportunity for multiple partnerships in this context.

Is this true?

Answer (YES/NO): NO